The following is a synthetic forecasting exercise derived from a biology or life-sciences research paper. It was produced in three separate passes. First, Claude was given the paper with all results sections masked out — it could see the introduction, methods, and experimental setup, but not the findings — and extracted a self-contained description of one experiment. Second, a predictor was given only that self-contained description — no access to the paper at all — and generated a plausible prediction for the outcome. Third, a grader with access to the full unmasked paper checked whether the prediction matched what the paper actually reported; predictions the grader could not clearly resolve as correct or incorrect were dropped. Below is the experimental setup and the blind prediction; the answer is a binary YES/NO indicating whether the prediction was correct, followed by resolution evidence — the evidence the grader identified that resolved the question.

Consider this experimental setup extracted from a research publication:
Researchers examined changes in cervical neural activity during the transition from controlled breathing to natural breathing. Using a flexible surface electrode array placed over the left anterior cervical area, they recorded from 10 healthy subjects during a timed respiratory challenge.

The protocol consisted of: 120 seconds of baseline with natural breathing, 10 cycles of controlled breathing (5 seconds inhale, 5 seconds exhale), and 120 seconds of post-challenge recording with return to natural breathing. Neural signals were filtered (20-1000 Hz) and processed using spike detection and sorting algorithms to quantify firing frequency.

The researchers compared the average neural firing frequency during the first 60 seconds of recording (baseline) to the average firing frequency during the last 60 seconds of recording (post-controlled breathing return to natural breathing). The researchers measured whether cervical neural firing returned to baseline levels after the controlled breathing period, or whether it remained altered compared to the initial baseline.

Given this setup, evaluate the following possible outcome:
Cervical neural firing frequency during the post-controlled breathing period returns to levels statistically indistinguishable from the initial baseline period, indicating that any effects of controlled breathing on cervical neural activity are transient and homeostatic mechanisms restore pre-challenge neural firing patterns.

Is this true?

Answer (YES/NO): NO